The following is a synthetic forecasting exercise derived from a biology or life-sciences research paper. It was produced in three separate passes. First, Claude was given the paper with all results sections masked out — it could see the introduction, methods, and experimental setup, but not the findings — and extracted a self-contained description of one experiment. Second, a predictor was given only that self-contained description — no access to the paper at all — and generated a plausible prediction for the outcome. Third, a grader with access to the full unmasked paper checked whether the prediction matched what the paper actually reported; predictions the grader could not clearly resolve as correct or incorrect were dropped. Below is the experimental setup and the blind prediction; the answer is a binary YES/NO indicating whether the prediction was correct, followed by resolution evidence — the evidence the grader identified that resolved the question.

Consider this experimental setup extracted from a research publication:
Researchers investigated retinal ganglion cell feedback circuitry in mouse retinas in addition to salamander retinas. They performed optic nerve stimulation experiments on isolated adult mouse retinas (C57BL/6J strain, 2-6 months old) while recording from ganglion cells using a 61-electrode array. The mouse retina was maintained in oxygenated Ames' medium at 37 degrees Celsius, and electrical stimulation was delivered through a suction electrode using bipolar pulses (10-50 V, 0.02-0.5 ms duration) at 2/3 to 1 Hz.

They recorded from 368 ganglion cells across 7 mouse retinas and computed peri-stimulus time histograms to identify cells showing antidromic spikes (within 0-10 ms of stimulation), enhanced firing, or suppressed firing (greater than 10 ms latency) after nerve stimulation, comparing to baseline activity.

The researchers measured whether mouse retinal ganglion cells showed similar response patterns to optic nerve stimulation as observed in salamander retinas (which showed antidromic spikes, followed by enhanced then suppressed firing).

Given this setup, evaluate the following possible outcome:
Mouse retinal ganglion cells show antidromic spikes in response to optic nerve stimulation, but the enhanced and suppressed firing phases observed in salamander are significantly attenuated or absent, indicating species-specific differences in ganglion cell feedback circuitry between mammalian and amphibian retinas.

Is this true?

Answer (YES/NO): NO